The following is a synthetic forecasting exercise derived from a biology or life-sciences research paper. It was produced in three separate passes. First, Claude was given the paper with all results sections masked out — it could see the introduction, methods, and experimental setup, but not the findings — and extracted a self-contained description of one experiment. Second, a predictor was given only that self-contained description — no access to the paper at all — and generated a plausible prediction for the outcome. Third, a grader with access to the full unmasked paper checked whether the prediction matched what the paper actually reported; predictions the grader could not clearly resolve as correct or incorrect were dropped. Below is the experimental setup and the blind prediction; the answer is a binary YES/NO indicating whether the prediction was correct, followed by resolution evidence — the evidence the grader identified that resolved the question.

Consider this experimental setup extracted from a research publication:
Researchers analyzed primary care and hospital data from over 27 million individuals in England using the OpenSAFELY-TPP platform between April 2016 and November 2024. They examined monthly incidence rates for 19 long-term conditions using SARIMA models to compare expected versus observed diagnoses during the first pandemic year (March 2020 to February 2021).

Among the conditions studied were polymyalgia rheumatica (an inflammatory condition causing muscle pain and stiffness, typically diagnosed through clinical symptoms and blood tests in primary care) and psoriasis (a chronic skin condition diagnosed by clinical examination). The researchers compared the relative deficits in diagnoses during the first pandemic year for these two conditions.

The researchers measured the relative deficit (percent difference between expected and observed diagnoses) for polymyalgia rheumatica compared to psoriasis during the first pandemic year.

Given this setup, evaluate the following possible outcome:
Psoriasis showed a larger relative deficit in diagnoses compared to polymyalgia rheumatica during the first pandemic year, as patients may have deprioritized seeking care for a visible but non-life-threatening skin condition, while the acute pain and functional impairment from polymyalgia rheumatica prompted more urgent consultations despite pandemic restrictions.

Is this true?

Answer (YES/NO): YES